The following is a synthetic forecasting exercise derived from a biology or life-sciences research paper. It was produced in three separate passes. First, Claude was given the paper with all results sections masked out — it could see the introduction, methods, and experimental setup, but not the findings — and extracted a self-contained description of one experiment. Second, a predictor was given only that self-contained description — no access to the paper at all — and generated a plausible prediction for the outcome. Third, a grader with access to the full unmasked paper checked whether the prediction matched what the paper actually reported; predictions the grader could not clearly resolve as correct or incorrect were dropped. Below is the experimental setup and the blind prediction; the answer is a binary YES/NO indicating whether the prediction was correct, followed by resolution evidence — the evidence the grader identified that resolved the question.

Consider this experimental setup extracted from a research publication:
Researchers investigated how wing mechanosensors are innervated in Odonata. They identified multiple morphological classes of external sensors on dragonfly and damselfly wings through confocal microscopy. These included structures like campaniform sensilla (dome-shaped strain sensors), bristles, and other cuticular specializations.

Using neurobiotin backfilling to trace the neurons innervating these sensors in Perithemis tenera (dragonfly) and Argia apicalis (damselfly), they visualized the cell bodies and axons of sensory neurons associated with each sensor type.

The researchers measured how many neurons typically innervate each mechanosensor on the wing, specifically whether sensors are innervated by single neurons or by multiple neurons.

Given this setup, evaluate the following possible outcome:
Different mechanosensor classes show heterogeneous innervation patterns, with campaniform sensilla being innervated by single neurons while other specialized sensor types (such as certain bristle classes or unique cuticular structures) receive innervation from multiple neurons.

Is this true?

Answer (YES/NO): YES